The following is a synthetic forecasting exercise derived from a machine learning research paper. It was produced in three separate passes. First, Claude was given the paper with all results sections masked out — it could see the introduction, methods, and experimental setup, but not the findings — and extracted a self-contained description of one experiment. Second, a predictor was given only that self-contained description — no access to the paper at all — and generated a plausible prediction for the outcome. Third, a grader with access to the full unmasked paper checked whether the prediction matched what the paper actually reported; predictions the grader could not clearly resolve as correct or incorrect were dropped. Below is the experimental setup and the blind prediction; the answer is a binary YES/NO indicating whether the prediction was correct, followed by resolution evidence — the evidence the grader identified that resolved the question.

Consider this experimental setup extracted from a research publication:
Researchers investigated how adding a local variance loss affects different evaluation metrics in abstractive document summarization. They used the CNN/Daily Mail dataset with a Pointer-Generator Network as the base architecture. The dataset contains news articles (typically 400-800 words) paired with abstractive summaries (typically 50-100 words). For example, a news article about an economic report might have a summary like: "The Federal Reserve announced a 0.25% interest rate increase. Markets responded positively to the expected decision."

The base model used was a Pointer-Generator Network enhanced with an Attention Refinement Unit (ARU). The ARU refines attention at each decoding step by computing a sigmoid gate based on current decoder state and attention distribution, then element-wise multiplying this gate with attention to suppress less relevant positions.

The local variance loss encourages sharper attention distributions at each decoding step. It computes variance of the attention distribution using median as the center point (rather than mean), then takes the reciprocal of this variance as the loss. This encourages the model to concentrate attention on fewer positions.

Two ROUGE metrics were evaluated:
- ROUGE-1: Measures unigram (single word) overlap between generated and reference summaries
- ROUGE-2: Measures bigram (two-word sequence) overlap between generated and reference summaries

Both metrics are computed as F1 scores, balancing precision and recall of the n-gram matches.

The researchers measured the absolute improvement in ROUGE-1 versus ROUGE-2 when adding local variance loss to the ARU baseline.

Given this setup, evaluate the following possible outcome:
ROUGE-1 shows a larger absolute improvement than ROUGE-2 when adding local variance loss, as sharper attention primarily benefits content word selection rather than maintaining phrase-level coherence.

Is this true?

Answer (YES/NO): YES